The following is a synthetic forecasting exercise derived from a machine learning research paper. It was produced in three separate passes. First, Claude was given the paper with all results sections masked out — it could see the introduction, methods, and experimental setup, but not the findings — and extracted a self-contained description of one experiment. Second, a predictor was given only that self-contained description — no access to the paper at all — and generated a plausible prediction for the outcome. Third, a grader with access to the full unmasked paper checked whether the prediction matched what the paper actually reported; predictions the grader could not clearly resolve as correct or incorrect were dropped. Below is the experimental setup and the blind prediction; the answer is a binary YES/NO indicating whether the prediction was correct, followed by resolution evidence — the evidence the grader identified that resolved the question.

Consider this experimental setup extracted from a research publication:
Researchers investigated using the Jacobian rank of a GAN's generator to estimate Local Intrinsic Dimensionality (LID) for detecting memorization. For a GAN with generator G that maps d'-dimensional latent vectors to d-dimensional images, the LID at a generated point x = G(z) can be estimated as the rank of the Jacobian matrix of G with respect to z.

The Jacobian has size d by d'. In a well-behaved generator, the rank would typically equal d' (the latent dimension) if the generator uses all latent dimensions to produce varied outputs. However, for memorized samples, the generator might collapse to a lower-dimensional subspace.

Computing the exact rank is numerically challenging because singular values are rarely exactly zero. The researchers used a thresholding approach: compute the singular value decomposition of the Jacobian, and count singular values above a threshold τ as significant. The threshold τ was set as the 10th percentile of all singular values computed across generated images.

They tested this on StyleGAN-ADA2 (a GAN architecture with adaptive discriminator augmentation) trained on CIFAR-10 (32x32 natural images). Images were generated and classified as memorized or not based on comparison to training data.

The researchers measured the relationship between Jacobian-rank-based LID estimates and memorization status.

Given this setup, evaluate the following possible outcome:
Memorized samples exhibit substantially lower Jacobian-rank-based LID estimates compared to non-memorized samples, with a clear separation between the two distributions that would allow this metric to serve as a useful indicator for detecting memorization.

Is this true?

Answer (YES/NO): NO